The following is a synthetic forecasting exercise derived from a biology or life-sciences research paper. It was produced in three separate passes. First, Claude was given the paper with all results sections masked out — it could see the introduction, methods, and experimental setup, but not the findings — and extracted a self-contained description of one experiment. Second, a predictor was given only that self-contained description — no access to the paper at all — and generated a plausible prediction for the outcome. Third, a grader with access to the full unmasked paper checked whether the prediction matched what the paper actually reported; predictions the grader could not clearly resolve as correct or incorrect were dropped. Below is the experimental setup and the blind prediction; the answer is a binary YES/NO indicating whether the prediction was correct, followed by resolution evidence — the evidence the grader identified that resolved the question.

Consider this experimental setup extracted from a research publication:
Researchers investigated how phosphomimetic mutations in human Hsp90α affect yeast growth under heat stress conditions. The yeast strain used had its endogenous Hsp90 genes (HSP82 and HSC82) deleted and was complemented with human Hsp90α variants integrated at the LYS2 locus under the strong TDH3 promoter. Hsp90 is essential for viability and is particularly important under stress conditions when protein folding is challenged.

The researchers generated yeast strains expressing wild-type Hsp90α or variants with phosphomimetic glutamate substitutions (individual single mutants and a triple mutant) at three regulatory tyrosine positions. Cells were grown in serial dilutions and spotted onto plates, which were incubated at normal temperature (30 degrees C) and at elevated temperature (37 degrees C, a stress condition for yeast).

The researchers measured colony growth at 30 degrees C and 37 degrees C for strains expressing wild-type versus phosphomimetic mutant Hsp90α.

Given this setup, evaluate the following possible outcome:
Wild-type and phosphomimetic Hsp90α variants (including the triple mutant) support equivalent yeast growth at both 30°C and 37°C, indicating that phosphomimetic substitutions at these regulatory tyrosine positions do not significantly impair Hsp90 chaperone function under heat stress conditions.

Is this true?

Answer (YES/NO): NO